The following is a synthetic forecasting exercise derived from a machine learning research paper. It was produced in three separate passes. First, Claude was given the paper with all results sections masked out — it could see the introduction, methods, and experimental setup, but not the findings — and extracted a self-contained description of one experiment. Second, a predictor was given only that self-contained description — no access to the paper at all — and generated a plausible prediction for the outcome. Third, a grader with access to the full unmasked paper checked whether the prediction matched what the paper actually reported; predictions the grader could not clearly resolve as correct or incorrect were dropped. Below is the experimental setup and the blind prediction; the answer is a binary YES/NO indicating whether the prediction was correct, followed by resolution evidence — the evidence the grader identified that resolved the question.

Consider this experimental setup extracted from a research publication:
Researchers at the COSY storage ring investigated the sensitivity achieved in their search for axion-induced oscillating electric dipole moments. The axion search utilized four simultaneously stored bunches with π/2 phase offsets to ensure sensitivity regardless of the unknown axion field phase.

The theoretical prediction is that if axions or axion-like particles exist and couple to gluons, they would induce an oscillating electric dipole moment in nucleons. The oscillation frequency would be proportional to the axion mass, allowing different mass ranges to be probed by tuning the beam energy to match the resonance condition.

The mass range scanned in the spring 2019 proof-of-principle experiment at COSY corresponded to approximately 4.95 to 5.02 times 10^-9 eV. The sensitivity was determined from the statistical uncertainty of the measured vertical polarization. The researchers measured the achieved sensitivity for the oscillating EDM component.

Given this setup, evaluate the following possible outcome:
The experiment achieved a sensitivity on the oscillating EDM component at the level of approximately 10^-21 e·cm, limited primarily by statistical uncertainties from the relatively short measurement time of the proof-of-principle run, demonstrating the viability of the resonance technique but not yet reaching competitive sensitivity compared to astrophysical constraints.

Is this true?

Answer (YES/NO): NO